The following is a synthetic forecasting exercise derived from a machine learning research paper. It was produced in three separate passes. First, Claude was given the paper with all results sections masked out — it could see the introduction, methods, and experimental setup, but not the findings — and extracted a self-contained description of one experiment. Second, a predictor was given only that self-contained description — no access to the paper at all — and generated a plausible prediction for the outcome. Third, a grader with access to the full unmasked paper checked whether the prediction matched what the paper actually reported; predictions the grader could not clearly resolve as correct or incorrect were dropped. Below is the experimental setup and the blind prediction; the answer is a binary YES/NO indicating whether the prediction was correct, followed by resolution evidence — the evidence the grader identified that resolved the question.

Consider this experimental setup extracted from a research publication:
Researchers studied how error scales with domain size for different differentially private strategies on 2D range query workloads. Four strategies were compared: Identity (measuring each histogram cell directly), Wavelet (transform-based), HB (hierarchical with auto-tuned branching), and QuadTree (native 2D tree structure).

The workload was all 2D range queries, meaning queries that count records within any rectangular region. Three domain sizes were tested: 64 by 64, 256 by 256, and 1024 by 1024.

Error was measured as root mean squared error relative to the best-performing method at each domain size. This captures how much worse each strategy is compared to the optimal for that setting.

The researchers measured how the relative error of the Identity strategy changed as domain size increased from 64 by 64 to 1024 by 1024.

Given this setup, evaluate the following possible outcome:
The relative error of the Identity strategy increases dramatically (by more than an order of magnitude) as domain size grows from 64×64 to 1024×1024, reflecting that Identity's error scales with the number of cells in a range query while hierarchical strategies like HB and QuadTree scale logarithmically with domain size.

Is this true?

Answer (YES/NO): NO